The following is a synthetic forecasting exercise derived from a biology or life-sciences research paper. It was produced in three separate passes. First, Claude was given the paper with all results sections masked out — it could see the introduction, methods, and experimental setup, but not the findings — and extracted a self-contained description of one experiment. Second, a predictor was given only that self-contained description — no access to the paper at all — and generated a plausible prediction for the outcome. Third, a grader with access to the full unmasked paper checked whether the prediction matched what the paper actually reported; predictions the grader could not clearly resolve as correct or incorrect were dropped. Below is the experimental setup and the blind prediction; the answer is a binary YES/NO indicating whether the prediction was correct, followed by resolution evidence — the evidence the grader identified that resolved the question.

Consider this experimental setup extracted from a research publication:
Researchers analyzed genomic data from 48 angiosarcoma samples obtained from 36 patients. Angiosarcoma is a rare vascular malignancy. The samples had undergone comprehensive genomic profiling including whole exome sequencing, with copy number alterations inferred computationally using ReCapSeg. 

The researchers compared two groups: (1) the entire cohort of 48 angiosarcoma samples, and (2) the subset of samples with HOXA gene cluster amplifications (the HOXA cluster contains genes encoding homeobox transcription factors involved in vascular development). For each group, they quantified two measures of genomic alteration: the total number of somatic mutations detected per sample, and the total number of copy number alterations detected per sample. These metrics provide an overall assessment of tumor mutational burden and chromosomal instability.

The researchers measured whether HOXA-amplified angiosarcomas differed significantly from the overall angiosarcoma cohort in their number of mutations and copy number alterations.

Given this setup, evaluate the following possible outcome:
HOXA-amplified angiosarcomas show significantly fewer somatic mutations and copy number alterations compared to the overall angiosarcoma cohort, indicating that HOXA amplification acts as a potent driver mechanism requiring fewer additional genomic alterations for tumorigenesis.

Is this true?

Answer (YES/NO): NO